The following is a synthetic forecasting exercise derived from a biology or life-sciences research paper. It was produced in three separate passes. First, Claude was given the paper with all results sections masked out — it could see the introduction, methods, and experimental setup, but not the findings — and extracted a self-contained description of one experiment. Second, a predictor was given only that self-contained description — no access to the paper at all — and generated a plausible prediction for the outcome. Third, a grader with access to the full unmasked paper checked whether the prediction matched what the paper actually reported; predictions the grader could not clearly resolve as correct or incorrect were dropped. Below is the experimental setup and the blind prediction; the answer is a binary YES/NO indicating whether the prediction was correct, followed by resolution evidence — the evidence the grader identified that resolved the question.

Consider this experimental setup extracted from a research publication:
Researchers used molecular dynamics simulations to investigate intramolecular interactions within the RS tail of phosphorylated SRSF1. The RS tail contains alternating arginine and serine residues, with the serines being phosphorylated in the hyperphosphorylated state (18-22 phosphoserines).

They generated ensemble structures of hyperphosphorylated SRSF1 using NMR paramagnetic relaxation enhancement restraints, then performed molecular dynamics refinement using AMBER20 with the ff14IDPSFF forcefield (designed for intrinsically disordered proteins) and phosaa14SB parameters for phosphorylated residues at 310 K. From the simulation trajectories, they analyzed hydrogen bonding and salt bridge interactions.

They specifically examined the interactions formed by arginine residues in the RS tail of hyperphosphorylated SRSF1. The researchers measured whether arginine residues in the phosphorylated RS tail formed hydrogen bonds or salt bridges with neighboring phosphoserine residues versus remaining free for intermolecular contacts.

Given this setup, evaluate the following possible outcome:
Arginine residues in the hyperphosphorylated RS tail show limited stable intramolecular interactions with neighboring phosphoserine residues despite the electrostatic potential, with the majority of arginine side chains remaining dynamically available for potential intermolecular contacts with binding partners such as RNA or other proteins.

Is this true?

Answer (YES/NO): NO